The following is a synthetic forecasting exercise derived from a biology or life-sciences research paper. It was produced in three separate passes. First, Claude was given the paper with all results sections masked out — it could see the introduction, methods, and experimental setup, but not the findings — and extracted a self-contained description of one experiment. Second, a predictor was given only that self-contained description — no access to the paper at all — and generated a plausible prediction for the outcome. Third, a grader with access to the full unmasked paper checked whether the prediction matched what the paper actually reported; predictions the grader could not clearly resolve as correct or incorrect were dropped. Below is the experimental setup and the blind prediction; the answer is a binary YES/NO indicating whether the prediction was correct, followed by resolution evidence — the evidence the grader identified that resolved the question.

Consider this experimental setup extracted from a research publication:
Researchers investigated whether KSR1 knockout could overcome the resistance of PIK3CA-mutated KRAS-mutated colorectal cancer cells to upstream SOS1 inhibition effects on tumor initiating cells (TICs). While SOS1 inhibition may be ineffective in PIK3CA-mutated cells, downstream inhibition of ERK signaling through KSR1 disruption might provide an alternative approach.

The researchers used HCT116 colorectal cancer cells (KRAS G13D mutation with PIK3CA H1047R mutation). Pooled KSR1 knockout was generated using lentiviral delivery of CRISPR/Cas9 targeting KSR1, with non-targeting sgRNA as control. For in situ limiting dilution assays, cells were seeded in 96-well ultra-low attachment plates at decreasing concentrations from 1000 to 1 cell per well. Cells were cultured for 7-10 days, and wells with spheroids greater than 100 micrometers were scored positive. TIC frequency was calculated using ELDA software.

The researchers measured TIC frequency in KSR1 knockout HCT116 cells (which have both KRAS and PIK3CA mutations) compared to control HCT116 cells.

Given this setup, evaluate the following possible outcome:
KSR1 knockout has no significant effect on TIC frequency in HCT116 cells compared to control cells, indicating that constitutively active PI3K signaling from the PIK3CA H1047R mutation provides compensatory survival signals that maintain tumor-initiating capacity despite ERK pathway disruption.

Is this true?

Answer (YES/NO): NO